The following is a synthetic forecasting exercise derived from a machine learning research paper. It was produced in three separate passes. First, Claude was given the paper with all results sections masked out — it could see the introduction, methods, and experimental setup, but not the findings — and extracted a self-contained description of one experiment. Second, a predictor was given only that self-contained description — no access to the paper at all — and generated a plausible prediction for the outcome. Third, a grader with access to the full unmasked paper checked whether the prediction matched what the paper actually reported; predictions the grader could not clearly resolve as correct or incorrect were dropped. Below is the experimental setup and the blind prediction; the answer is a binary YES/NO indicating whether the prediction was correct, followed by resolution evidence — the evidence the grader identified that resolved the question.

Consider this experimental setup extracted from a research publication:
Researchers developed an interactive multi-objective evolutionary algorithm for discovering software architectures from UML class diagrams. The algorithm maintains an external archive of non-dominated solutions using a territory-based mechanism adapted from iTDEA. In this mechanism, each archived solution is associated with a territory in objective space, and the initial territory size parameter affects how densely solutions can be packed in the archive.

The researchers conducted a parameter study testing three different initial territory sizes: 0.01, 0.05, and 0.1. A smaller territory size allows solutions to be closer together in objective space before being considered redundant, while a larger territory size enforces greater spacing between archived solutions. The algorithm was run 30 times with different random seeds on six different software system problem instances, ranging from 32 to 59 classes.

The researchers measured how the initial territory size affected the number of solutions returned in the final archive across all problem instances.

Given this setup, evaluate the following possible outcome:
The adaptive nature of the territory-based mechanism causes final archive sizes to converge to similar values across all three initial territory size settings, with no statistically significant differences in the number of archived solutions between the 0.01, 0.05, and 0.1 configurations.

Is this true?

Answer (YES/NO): NO